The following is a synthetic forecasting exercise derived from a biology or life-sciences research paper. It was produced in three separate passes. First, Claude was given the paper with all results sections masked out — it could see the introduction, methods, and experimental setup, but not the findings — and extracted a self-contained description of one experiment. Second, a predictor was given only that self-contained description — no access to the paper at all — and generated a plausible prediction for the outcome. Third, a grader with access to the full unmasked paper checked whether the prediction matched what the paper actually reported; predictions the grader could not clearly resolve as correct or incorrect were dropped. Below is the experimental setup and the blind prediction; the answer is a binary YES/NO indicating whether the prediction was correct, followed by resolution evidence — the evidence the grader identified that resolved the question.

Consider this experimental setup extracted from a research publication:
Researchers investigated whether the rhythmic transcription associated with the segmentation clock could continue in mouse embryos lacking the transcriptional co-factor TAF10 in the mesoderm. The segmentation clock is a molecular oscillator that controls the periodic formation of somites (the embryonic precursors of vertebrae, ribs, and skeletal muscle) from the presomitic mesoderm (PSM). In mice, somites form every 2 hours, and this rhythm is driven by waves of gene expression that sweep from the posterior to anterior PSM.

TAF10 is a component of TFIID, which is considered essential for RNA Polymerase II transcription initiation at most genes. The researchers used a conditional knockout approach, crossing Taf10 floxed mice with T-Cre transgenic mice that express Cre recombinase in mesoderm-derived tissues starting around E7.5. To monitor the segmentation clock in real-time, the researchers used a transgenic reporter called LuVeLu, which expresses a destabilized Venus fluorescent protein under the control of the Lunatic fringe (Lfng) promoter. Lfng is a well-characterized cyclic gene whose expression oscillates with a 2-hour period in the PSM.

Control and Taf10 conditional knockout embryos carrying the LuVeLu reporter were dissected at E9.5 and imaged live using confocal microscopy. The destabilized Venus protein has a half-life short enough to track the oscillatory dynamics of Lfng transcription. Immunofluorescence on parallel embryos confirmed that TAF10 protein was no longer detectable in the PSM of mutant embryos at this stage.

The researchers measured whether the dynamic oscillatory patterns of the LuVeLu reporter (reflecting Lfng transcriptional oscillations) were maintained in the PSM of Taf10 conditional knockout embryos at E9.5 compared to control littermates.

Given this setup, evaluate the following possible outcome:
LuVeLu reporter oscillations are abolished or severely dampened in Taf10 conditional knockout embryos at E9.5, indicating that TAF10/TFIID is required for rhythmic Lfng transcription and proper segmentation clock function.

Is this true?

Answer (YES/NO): NO